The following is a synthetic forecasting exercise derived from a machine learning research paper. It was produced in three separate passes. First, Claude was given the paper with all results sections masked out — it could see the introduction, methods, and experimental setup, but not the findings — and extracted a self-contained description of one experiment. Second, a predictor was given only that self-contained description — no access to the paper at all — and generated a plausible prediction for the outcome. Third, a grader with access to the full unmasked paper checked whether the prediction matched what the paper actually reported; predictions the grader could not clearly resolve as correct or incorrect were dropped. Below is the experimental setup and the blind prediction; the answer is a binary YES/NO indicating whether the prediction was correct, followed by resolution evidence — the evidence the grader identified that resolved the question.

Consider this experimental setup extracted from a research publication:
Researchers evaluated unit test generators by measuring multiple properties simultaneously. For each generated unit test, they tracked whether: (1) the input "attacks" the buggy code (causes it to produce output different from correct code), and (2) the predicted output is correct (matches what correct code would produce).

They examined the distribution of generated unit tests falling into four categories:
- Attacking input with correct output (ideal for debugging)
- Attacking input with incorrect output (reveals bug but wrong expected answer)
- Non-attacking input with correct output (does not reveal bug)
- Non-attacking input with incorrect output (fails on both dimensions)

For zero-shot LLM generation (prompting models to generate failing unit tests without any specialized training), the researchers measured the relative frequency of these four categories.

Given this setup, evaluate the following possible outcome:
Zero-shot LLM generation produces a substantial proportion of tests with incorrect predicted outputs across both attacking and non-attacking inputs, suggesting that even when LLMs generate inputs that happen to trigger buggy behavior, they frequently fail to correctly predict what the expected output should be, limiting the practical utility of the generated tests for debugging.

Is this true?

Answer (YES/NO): YES